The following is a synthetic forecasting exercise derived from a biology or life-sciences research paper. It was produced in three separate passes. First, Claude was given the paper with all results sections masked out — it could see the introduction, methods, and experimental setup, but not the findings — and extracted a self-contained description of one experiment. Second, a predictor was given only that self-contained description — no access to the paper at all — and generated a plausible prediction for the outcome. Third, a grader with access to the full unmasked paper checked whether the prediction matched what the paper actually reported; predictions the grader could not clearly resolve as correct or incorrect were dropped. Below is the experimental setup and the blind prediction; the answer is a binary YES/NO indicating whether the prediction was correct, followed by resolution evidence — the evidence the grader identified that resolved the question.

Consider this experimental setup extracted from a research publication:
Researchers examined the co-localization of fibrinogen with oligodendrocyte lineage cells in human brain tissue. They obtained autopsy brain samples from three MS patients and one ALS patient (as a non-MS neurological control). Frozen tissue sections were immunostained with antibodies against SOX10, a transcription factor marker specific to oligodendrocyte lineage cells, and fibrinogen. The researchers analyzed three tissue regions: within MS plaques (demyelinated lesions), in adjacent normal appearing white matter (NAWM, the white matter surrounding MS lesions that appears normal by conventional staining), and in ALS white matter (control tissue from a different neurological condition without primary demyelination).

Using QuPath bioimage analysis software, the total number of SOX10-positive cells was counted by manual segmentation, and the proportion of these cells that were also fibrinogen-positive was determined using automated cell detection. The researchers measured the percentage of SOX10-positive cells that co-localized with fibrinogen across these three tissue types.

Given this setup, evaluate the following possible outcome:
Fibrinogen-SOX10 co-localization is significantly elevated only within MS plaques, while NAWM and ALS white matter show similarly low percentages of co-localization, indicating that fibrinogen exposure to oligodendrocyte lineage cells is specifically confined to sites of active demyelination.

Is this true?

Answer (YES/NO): NO